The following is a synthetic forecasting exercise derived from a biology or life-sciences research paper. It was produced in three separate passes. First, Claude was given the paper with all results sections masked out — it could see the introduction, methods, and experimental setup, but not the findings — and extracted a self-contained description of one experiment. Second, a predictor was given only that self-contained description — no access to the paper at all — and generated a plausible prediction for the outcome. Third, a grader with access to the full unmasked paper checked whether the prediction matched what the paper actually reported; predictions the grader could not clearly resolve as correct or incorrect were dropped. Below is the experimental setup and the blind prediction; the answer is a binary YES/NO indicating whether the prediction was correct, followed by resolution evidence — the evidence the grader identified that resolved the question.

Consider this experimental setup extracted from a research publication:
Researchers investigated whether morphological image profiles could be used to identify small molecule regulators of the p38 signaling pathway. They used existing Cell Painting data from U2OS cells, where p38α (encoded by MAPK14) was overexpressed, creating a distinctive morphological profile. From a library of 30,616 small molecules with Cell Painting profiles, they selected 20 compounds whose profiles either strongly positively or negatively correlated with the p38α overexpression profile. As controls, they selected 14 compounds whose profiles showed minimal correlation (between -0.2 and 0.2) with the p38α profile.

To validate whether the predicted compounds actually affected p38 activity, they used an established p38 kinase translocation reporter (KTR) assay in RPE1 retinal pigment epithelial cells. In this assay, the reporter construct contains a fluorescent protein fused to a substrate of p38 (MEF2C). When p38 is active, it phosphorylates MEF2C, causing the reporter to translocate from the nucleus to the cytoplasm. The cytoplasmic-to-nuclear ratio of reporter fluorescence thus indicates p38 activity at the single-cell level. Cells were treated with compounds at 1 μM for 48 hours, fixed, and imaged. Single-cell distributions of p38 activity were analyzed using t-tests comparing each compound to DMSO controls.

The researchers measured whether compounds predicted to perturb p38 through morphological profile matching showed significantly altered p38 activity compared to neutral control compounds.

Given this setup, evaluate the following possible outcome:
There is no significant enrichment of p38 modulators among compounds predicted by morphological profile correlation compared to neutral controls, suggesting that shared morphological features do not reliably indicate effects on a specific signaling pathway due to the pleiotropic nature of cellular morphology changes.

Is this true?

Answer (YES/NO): NO